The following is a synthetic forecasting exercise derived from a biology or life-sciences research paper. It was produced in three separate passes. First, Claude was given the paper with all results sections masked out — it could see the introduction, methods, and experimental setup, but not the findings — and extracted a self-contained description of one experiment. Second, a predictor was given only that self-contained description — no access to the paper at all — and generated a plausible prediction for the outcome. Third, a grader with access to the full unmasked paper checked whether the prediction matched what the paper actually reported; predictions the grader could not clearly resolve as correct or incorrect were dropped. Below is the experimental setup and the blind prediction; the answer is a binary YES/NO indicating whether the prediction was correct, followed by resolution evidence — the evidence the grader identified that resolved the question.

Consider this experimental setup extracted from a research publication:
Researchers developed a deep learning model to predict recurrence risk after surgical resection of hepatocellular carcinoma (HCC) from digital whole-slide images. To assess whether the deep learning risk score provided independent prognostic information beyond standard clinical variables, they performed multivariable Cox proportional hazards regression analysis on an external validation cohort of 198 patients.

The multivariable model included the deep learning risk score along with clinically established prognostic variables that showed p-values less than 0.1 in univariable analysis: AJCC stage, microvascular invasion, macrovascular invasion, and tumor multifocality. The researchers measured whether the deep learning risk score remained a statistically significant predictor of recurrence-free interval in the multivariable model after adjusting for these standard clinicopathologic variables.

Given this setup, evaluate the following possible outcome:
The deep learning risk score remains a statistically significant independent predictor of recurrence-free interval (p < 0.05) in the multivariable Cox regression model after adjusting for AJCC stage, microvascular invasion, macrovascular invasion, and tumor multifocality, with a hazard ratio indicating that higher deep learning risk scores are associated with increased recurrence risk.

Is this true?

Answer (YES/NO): YES